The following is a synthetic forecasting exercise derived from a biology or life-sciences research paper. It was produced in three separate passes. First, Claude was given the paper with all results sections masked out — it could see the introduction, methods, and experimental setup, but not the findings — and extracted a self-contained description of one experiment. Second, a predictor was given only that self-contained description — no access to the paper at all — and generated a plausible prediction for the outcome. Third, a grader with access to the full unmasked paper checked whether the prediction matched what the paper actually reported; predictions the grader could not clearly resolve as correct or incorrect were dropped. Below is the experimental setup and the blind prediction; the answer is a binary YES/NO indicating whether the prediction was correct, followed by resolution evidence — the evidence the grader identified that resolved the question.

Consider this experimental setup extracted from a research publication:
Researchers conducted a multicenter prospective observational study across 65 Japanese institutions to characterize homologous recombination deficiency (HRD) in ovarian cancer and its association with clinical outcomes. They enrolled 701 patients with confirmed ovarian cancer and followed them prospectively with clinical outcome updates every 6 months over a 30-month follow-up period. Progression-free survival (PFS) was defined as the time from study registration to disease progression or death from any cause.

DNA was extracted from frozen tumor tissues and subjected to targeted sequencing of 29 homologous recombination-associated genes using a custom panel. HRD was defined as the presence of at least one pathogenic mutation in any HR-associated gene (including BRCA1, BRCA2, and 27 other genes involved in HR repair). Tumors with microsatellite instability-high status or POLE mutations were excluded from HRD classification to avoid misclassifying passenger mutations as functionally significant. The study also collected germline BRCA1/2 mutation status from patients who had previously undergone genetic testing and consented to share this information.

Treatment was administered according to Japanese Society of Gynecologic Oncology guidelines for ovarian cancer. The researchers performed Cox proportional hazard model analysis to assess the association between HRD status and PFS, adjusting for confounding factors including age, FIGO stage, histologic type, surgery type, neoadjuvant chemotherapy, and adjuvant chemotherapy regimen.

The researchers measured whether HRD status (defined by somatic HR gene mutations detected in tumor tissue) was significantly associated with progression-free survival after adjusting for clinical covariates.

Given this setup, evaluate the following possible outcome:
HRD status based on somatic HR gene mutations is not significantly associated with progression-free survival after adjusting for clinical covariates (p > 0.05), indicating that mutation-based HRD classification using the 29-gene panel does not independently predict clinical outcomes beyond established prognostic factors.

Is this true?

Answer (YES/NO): YES